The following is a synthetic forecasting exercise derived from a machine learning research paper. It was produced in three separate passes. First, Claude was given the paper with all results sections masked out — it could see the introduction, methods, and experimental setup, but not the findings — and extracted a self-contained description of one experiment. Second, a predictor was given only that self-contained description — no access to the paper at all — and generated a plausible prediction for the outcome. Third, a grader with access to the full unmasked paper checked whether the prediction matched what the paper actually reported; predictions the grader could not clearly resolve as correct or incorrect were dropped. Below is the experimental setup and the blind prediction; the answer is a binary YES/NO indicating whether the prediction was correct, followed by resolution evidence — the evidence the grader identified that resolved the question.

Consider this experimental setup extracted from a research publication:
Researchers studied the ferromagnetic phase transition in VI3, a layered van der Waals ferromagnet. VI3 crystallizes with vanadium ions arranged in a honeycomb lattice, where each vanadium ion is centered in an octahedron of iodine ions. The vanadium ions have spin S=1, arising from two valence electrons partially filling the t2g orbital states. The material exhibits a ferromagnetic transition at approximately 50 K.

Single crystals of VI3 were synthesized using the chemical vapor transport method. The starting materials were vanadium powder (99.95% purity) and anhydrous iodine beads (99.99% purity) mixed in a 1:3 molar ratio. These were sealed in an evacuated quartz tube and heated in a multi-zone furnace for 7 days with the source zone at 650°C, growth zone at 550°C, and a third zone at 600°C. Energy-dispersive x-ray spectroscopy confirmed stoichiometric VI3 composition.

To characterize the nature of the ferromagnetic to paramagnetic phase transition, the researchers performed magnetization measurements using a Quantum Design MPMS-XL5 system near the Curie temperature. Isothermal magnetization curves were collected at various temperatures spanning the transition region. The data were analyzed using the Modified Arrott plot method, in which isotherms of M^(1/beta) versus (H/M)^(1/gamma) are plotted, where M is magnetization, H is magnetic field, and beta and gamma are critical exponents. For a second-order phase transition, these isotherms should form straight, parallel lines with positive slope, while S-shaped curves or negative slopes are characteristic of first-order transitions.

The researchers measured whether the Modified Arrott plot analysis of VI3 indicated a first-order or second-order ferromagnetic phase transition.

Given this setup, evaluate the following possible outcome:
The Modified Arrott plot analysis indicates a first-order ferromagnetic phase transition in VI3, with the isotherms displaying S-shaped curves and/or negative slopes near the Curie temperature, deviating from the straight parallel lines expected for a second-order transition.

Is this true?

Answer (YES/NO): NO